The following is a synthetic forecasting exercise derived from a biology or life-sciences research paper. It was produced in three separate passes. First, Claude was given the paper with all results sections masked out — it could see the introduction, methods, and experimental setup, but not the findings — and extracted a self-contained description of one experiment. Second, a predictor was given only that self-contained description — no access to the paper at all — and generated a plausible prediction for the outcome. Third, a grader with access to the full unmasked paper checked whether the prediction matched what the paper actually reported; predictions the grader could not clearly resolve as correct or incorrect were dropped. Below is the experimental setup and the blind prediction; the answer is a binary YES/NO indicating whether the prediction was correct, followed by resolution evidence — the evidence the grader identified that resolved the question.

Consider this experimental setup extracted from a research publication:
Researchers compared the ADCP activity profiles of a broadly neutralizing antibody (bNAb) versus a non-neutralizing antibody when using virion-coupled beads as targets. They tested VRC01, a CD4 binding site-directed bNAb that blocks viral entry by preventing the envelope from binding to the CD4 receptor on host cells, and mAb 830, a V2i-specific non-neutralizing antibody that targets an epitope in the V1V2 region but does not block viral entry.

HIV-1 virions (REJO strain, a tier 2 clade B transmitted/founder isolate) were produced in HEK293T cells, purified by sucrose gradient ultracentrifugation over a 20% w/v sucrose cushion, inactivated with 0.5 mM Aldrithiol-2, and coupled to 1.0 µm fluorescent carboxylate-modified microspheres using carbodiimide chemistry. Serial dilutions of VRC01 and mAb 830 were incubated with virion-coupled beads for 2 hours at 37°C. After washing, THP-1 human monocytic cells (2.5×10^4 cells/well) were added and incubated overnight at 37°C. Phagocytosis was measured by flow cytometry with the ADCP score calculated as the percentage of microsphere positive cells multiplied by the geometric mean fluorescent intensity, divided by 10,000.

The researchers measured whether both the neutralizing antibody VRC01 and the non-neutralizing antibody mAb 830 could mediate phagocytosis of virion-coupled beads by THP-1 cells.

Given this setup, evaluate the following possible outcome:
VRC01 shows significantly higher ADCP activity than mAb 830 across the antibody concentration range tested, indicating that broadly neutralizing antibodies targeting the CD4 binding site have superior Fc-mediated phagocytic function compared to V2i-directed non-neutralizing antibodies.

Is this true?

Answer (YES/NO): NO